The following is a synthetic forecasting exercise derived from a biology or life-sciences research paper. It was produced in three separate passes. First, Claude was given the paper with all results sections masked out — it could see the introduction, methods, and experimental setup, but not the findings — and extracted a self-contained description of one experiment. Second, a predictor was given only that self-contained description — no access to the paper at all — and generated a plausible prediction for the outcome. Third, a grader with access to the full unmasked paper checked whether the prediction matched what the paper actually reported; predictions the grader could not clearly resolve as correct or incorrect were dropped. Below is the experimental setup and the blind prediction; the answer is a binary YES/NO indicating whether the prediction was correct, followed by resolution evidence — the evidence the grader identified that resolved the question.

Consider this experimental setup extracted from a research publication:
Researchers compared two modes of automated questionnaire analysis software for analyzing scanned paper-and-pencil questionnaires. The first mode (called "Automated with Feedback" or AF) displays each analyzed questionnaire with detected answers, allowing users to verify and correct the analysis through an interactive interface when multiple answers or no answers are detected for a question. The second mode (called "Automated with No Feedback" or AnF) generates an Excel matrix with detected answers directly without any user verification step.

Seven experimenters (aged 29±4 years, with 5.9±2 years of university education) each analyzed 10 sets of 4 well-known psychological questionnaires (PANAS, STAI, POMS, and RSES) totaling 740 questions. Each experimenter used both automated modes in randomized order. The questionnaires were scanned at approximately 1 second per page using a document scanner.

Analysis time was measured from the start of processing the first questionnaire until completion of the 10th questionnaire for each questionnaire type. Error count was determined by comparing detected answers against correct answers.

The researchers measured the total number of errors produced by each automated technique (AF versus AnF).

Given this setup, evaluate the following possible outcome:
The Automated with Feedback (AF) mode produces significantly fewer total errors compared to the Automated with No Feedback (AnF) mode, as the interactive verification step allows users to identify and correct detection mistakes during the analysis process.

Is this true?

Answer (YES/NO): YES